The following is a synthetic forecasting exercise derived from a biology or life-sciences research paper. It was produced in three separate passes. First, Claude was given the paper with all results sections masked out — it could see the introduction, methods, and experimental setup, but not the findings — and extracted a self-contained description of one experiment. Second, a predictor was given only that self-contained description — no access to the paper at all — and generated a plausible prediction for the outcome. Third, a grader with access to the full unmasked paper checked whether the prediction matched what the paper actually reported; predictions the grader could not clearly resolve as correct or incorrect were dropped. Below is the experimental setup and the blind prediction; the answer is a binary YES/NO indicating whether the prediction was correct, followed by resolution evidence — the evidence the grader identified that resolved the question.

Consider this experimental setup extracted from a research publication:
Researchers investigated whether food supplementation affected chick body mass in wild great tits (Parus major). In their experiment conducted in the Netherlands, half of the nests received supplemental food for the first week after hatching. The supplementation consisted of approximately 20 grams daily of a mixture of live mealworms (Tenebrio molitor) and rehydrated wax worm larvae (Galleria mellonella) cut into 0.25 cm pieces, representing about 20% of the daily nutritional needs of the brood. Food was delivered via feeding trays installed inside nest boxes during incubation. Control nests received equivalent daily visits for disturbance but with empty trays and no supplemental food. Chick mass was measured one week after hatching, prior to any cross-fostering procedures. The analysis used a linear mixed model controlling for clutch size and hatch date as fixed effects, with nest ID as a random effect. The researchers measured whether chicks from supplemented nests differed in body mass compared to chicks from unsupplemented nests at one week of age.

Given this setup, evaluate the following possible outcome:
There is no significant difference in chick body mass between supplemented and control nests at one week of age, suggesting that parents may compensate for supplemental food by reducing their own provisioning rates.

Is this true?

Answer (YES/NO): YES